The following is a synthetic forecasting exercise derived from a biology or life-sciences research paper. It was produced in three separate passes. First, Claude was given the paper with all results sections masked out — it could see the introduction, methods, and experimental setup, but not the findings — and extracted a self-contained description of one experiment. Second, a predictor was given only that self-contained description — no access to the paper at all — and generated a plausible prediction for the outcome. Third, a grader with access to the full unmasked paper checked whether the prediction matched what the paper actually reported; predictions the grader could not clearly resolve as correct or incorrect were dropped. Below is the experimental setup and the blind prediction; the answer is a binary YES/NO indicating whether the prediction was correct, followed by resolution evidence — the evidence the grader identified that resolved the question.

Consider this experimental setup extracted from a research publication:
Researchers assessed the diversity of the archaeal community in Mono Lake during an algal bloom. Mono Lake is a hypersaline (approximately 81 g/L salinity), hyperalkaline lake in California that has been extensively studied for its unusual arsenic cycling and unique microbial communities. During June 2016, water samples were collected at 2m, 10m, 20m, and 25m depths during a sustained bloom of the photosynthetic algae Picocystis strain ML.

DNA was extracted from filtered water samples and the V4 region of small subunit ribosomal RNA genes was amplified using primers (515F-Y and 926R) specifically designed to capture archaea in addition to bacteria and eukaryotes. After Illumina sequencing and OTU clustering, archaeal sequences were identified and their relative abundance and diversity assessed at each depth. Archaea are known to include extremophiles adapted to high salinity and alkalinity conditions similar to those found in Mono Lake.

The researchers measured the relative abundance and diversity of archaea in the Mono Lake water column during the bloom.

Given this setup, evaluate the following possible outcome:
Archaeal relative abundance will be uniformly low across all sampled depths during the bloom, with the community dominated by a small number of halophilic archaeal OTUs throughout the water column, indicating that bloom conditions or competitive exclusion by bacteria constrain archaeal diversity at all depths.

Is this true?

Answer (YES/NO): NO